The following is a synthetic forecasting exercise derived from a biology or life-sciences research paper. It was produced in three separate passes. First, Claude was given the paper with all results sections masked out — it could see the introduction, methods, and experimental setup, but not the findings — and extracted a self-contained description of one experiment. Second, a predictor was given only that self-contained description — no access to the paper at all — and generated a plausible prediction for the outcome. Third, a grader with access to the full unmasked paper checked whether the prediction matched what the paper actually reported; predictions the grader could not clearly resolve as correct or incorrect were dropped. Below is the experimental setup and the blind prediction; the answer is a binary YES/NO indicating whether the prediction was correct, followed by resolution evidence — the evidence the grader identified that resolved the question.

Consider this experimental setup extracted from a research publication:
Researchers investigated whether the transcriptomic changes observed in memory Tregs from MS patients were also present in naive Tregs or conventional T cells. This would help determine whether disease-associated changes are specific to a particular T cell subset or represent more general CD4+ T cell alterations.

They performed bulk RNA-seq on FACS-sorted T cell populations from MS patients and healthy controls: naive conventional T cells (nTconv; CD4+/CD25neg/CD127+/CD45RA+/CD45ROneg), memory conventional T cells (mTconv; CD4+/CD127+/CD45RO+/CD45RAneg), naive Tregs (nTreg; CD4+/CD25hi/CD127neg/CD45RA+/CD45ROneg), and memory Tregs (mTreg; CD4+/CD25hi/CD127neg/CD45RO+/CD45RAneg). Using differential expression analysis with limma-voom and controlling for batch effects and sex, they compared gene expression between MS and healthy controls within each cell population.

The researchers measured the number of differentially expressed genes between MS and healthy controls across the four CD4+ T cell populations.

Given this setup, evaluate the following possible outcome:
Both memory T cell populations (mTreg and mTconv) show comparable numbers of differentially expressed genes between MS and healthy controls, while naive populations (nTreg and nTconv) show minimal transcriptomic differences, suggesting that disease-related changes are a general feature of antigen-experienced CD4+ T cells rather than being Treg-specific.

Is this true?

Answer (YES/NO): NO